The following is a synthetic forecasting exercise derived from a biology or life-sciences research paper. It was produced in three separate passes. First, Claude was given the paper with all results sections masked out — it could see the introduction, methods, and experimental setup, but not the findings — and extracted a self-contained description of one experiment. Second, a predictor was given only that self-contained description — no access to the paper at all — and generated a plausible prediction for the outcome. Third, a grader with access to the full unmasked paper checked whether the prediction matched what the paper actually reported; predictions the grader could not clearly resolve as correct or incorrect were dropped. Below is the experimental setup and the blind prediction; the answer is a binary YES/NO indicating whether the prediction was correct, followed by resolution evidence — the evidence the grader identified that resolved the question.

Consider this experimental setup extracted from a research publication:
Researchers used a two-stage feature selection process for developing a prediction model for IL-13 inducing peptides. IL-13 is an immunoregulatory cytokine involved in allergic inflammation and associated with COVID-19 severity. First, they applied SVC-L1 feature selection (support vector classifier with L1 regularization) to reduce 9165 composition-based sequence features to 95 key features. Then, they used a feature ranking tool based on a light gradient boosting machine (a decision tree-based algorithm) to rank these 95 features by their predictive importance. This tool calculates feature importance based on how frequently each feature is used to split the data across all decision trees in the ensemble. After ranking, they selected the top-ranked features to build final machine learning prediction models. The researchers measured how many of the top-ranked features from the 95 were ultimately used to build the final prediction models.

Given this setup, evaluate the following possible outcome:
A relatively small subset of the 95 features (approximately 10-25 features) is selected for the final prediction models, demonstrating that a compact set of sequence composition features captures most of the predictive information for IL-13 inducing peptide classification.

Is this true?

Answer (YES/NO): YES